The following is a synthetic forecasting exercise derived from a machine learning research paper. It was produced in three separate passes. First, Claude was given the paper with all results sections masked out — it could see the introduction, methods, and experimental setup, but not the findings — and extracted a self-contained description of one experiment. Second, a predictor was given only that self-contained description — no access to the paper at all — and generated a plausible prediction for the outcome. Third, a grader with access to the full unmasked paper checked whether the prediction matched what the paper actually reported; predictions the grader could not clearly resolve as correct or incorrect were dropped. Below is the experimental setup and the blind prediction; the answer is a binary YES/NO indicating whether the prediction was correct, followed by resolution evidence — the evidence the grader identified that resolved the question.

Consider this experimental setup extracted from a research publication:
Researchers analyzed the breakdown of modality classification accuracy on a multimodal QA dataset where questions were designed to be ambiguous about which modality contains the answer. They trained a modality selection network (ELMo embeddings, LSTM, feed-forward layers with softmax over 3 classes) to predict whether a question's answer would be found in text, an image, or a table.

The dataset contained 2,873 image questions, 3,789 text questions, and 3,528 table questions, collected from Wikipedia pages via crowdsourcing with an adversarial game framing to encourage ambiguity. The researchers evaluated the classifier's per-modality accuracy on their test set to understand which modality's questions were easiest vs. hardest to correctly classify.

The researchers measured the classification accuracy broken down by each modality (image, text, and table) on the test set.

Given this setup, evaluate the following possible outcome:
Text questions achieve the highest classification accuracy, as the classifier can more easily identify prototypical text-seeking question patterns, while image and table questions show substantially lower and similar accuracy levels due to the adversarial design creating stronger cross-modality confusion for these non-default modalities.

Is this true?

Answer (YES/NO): NO